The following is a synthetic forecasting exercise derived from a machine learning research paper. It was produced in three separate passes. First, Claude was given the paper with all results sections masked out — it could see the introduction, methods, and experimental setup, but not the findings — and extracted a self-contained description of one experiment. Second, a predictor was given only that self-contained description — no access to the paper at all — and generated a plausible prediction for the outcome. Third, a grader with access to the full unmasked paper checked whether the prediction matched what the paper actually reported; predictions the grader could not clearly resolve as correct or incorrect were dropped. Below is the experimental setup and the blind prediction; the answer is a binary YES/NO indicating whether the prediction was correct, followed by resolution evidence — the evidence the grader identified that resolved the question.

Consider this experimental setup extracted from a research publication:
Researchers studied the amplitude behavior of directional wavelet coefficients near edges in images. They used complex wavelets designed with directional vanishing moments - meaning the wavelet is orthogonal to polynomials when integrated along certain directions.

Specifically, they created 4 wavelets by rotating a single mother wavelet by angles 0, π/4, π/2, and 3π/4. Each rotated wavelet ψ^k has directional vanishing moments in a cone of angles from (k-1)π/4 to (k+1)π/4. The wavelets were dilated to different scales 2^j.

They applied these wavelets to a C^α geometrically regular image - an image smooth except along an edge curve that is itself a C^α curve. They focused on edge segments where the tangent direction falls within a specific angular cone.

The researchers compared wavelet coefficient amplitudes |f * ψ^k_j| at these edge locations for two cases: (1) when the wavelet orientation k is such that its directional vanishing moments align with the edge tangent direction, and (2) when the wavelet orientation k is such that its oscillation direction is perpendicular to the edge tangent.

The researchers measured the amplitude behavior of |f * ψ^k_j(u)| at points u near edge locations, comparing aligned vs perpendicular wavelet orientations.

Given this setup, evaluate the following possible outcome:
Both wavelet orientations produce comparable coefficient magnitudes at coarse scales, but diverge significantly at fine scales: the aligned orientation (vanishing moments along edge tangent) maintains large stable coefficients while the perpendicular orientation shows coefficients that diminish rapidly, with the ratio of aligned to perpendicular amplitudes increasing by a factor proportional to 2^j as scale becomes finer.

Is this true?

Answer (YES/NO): NO